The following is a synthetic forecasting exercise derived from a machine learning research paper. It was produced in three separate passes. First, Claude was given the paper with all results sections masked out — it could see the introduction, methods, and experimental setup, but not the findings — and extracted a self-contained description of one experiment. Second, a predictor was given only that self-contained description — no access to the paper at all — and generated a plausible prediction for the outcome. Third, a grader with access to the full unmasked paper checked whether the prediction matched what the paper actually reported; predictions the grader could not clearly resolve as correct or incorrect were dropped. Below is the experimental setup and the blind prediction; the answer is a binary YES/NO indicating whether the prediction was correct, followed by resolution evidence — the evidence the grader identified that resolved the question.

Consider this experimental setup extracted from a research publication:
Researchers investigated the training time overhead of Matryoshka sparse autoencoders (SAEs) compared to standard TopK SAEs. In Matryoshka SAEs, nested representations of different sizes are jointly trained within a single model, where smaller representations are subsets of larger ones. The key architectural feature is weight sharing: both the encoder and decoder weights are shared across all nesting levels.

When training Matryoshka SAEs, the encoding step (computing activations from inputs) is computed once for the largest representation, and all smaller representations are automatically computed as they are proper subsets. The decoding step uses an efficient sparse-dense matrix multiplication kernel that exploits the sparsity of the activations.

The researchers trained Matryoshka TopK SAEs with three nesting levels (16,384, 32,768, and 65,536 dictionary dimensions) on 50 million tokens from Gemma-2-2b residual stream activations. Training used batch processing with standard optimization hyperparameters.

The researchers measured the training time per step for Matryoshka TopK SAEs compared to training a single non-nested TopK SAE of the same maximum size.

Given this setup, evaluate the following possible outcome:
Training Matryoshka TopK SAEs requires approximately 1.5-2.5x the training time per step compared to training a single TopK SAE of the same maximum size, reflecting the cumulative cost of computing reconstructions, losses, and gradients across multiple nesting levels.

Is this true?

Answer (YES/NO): NO